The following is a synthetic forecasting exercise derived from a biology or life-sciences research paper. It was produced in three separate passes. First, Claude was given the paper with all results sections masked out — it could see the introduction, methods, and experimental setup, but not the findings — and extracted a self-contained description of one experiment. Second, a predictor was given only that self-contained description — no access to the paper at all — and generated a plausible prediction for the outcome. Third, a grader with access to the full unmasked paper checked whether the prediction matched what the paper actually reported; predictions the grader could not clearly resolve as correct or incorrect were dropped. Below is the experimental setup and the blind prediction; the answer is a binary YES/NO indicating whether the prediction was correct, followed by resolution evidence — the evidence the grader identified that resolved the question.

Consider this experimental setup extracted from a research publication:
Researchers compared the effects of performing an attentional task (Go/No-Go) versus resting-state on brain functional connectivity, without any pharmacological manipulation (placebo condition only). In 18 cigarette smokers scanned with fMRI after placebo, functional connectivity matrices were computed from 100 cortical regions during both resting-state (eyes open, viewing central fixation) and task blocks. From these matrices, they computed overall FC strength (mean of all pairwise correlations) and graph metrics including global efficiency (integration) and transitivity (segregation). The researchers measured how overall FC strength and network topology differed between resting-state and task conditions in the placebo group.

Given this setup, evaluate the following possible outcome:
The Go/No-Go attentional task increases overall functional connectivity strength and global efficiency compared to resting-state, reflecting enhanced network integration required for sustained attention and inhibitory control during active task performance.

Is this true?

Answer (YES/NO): NO